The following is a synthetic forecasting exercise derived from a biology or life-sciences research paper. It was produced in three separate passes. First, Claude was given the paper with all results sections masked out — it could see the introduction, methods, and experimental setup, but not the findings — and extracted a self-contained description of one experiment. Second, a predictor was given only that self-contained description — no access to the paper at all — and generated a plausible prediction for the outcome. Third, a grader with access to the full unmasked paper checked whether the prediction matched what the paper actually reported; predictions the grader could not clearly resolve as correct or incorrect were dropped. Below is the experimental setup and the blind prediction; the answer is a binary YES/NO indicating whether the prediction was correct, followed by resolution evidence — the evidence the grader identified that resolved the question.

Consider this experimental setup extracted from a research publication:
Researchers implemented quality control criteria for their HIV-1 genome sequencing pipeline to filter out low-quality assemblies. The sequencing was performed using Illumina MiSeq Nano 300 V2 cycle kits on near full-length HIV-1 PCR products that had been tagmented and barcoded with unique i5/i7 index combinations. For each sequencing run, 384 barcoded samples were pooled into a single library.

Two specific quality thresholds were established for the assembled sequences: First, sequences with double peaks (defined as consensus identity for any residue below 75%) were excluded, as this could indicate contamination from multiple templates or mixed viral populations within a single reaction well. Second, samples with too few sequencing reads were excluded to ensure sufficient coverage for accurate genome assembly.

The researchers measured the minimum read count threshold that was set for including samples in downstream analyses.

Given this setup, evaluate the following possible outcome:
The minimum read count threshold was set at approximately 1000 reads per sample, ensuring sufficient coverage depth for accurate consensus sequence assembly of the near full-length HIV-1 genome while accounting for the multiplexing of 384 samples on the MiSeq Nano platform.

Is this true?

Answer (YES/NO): NO